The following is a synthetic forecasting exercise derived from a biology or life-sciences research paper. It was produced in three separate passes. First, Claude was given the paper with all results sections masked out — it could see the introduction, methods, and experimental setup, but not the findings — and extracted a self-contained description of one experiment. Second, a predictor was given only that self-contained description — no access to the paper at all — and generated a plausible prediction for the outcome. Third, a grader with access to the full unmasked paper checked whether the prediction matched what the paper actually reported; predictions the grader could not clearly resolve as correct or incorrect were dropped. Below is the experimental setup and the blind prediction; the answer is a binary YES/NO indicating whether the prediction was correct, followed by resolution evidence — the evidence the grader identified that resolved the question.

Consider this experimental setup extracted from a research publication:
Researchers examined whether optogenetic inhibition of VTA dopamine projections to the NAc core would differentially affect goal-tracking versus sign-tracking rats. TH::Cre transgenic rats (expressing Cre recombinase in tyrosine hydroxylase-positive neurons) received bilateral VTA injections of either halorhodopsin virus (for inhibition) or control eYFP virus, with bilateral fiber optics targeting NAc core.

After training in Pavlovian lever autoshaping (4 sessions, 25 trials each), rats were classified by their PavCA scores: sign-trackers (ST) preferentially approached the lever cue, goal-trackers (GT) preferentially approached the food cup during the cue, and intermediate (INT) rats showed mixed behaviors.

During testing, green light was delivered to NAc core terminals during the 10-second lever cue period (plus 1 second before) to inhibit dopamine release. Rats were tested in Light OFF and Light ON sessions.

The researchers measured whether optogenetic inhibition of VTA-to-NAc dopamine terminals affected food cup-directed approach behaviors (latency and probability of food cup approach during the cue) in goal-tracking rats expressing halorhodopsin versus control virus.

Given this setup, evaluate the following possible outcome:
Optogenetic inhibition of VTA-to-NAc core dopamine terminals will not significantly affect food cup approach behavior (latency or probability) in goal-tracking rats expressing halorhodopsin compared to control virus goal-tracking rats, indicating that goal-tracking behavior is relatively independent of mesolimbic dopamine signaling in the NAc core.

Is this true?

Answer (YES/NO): YES